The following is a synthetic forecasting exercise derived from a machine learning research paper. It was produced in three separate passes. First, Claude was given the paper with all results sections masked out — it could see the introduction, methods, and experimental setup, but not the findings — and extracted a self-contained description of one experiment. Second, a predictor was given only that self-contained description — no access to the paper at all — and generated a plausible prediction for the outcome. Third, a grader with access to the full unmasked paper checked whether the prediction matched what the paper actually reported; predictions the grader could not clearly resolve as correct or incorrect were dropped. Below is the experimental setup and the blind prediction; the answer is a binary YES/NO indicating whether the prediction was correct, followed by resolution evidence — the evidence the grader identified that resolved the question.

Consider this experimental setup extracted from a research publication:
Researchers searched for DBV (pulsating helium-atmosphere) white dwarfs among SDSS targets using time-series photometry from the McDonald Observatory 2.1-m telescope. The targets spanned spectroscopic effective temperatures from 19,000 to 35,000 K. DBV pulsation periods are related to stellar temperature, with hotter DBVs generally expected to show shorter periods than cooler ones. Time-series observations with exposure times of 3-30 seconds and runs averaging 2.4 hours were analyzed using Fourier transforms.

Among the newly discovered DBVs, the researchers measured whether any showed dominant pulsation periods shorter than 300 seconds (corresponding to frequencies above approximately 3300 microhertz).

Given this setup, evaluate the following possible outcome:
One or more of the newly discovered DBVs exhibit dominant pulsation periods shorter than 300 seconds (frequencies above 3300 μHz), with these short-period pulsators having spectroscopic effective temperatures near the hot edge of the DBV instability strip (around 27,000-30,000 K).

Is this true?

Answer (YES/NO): YES